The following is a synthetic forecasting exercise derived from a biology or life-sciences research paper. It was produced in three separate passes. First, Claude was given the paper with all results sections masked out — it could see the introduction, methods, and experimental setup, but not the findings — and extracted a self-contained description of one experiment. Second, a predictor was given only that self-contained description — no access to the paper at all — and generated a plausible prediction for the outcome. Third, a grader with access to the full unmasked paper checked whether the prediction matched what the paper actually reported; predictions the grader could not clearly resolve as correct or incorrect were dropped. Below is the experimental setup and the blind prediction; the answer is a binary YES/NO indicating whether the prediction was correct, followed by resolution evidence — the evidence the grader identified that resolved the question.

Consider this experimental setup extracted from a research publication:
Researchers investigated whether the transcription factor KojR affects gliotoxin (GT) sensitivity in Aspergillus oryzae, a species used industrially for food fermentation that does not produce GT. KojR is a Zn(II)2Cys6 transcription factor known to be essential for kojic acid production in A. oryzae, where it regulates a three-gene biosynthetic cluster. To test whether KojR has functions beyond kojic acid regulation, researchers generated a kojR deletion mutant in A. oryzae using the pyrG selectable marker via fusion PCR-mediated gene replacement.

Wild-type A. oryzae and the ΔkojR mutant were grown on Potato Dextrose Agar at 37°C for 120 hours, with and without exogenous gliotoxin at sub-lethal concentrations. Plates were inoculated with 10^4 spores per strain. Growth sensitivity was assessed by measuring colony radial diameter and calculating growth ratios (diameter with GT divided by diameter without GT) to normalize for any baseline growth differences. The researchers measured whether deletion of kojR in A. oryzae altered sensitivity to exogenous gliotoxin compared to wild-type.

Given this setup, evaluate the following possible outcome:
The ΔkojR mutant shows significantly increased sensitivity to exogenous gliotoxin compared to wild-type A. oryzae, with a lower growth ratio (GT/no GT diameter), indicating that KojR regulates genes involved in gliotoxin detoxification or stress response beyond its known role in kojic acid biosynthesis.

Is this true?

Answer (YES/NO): YES